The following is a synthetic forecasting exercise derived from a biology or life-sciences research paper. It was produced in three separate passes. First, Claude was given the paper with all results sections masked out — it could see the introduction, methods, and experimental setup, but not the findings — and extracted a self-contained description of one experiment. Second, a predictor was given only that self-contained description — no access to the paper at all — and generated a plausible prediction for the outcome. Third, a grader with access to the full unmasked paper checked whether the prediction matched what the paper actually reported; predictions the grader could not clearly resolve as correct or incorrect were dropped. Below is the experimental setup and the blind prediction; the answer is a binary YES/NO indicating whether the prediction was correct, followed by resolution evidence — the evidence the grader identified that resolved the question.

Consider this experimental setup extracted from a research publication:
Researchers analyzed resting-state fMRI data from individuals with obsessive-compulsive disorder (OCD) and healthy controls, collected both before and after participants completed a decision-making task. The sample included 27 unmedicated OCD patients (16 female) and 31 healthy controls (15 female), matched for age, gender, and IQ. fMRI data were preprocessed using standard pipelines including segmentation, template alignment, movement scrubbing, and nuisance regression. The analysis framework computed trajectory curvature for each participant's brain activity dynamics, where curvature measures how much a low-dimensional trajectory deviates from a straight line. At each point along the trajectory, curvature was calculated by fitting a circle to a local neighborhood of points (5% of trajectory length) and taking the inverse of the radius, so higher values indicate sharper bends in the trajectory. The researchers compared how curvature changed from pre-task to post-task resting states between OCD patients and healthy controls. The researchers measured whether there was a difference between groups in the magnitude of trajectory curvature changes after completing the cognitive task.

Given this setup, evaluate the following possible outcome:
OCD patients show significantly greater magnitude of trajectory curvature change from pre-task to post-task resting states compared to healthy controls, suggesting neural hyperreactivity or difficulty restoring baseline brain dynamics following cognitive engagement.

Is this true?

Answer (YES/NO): YES